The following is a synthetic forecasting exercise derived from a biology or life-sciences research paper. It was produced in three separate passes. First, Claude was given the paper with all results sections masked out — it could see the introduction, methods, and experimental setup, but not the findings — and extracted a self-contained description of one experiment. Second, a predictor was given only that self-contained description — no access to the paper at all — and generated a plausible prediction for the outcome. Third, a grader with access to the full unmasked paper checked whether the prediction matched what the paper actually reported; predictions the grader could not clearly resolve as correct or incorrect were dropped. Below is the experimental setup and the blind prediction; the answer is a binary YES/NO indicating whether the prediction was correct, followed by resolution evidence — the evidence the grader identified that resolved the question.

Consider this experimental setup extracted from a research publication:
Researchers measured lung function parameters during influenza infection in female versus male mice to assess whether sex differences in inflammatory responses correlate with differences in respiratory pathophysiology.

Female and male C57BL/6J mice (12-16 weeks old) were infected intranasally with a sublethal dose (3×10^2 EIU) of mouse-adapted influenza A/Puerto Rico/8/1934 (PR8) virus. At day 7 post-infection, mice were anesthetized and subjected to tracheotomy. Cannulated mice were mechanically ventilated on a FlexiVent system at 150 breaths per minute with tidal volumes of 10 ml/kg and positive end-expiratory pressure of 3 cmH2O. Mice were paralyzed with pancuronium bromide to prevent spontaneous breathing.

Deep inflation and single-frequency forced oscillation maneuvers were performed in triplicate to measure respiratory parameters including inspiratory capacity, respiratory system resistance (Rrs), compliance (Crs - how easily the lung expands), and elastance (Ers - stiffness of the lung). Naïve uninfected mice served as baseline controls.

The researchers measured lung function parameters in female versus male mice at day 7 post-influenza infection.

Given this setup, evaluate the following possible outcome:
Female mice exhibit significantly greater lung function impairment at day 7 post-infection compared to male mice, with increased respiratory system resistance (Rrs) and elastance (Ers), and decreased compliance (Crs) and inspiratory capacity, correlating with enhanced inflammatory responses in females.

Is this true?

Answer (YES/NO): NO